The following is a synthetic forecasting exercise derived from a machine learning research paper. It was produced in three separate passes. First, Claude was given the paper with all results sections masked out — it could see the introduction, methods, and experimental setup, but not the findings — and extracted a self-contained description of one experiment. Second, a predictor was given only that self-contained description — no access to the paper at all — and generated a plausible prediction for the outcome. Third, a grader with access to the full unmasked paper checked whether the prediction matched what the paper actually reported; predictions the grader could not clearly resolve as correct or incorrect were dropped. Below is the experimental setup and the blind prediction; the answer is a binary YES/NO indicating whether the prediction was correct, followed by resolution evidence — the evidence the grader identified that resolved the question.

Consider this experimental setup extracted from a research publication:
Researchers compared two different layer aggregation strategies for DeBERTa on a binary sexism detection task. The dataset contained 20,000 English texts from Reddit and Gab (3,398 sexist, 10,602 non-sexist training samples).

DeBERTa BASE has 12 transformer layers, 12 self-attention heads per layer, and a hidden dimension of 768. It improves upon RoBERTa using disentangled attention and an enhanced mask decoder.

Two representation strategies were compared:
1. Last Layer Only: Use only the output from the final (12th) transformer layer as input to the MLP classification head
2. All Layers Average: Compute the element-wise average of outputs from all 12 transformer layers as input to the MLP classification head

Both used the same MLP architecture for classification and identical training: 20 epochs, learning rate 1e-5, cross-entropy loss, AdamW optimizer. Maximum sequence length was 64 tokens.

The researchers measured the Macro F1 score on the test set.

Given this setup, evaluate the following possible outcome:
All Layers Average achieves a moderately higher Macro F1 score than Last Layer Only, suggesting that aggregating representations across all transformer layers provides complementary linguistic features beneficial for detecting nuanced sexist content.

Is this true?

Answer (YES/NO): NO